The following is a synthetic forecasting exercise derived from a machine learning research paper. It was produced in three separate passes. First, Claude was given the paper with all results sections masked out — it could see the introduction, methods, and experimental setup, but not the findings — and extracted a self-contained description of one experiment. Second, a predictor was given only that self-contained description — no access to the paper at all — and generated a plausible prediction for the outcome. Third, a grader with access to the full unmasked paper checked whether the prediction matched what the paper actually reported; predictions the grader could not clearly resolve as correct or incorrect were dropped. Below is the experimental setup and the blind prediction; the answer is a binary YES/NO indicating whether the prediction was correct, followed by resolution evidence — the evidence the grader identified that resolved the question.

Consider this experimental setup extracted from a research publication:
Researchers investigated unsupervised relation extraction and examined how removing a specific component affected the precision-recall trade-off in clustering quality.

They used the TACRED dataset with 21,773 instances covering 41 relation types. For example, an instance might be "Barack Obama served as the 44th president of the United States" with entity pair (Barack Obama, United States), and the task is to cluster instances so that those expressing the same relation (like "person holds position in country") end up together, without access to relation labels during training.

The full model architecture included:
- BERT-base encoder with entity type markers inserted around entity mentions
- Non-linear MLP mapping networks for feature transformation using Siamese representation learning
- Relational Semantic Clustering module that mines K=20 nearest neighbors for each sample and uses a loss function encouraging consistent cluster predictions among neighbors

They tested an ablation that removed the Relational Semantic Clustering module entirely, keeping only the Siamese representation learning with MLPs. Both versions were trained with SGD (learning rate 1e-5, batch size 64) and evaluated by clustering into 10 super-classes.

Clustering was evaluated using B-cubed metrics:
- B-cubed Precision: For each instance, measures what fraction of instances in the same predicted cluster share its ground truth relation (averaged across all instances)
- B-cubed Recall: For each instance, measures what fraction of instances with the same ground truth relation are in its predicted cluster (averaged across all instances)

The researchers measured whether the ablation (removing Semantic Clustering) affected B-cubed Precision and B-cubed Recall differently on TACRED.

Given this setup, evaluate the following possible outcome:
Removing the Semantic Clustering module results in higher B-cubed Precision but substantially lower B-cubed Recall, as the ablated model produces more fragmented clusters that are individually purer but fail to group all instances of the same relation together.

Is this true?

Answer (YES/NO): NO